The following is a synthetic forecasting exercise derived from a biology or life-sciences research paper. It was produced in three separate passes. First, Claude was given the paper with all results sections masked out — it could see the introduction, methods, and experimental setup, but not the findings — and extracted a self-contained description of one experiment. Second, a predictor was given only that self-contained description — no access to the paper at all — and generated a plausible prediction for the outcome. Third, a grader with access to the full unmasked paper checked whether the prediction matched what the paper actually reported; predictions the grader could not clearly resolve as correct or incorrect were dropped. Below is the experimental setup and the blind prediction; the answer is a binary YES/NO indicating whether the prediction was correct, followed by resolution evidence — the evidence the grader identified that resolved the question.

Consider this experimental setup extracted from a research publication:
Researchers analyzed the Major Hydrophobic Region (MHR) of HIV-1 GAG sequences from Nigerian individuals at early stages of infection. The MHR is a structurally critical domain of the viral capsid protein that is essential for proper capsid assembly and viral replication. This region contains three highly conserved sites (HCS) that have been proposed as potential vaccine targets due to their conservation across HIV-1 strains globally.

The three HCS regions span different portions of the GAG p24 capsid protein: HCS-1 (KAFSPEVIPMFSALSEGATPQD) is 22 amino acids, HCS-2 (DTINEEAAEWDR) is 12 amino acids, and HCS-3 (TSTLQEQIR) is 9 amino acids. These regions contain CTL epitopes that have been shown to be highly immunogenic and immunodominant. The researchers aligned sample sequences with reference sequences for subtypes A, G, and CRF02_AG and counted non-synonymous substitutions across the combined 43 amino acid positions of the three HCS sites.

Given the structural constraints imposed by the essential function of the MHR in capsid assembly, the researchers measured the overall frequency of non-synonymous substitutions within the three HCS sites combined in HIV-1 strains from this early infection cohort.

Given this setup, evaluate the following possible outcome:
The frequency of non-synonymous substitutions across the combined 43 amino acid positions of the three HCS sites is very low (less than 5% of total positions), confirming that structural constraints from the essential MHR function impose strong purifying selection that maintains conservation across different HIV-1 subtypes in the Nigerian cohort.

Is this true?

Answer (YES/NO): NO